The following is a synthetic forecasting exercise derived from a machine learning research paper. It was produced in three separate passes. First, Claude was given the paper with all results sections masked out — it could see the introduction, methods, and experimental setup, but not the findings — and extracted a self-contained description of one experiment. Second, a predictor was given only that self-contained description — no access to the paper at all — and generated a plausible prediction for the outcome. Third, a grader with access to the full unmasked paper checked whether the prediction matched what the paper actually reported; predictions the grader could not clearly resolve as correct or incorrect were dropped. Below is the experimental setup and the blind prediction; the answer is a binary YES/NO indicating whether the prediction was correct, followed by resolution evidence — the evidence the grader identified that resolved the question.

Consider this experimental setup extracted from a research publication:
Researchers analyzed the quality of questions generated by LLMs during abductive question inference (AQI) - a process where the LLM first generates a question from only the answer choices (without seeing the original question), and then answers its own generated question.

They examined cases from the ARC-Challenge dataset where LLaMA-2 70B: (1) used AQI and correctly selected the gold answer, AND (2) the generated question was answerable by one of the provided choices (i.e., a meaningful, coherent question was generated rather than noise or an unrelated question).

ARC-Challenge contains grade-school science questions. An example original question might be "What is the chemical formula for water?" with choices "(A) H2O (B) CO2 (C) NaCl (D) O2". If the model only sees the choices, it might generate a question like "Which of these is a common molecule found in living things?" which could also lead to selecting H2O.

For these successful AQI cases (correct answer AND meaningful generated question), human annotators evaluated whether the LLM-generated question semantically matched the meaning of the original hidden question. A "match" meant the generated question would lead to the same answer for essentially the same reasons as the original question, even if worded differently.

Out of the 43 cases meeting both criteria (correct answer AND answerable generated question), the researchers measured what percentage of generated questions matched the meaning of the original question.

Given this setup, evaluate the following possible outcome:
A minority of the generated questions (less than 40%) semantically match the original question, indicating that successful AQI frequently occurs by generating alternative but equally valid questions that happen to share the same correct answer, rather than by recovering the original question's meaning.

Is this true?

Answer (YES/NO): NO